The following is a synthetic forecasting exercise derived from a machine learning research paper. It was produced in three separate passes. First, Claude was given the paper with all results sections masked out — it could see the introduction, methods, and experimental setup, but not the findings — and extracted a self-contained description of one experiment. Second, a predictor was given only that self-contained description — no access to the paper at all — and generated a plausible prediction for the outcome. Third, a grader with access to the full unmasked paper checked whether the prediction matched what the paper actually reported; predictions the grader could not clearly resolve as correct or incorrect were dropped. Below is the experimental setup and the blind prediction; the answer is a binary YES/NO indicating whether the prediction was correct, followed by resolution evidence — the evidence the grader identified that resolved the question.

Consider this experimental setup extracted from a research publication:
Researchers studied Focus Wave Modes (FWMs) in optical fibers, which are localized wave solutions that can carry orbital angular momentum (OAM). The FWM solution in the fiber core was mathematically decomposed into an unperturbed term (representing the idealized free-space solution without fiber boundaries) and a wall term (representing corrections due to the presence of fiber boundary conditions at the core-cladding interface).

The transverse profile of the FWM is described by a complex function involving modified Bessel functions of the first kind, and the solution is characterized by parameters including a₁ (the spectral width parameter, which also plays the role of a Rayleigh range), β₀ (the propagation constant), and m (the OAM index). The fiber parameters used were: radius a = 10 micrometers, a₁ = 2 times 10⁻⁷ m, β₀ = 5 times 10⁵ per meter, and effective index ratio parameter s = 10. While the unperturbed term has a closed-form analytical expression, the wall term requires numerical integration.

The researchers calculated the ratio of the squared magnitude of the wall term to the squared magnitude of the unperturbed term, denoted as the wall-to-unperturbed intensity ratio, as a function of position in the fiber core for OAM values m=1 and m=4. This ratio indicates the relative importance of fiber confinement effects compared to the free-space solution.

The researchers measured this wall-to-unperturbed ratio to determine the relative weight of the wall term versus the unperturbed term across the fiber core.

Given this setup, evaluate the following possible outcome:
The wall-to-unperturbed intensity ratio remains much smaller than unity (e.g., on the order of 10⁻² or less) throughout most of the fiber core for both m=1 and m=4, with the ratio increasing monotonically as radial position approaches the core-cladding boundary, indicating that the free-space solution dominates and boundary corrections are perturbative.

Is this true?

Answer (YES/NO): NO